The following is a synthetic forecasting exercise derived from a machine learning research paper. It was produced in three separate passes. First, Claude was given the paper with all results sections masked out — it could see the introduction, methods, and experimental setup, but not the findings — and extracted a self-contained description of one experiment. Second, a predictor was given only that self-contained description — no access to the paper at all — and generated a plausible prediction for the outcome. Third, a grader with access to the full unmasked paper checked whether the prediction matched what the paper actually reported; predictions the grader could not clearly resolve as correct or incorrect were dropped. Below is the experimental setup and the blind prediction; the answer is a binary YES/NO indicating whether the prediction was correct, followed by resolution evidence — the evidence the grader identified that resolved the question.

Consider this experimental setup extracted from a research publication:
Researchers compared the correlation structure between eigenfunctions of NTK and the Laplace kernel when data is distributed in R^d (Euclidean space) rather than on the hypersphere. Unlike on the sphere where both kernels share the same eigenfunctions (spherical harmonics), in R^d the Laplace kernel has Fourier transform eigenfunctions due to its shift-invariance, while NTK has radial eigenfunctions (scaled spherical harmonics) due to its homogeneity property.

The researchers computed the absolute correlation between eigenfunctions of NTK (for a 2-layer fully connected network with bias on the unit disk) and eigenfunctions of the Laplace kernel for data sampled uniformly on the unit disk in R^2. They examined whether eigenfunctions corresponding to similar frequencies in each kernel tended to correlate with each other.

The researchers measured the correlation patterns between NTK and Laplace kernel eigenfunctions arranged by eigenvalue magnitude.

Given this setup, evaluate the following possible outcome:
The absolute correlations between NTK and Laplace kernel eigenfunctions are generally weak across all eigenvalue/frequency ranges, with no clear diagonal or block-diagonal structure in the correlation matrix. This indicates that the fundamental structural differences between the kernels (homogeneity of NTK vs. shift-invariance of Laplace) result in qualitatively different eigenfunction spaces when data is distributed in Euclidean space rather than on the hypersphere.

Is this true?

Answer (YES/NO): NO